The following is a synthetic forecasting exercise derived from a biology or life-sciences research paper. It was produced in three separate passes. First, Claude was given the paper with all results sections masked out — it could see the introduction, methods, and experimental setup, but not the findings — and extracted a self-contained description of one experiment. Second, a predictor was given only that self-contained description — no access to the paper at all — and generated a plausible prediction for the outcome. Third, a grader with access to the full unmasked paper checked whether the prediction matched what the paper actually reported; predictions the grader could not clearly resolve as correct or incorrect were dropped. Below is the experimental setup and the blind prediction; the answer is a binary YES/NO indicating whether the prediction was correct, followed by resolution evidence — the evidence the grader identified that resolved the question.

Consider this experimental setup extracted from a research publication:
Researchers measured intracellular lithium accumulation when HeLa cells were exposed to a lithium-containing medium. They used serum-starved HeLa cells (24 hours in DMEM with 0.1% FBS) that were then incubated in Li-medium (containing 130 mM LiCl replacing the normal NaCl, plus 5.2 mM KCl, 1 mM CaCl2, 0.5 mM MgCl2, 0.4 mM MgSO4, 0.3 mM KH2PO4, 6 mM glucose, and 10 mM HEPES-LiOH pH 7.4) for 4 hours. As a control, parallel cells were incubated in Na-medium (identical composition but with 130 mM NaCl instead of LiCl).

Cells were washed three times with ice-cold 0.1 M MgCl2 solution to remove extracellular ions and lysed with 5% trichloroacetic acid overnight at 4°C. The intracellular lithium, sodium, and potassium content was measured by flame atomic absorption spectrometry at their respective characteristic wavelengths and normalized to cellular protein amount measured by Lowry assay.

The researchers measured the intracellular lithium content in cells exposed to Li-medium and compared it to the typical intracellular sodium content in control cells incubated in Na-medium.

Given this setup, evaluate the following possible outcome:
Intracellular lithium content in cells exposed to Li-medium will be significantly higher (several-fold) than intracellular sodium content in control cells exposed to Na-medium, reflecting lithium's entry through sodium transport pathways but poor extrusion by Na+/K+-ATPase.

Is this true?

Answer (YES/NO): YES